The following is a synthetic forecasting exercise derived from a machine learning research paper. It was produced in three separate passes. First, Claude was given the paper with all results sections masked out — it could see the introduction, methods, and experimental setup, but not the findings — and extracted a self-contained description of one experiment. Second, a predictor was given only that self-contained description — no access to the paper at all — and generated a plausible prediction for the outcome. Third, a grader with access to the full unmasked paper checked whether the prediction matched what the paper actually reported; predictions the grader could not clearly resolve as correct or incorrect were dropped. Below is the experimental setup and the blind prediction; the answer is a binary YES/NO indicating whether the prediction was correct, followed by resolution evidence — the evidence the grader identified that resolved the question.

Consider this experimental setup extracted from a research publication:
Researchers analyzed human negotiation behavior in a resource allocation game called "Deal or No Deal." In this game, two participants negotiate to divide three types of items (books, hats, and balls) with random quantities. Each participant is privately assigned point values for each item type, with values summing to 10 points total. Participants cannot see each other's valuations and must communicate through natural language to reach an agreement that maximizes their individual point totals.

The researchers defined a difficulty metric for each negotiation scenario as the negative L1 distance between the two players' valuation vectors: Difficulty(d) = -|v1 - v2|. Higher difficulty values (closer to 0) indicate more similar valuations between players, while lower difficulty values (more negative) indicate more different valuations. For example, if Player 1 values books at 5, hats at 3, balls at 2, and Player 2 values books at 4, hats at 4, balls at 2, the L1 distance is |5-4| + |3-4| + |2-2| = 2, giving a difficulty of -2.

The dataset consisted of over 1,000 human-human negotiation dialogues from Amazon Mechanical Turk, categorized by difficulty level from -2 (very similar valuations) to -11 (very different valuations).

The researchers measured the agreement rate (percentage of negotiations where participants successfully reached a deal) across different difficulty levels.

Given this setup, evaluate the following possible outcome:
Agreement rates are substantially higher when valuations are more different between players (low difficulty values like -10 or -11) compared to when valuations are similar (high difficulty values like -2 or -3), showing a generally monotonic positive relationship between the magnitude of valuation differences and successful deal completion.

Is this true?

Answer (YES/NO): YES